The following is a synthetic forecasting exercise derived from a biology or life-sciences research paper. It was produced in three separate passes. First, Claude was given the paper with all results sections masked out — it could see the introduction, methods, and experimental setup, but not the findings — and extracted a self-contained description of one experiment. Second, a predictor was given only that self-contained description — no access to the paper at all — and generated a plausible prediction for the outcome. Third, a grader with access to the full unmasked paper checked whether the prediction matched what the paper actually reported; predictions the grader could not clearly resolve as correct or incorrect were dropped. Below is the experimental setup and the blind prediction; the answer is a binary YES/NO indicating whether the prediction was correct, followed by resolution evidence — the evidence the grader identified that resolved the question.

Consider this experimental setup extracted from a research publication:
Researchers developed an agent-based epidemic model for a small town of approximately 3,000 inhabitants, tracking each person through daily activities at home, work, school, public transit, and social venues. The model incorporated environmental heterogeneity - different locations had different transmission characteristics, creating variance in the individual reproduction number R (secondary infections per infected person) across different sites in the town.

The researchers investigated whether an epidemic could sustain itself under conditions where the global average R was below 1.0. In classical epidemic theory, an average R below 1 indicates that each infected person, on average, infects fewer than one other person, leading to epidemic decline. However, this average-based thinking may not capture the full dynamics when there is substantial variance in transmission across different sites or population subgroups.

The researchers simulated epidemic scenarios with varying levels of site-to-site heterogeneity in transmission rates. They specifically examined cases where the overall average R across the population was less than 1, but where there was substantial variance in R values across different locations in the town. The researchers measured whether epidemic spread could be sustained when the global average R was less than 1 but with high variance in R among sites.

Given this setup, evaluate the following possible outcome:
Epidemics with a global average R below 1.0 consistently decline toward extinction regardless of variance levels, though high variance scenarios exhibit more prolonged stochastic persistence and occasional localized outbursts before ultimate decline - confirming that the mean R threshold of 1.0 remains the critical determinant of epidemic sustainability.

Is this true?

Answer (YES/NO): NO